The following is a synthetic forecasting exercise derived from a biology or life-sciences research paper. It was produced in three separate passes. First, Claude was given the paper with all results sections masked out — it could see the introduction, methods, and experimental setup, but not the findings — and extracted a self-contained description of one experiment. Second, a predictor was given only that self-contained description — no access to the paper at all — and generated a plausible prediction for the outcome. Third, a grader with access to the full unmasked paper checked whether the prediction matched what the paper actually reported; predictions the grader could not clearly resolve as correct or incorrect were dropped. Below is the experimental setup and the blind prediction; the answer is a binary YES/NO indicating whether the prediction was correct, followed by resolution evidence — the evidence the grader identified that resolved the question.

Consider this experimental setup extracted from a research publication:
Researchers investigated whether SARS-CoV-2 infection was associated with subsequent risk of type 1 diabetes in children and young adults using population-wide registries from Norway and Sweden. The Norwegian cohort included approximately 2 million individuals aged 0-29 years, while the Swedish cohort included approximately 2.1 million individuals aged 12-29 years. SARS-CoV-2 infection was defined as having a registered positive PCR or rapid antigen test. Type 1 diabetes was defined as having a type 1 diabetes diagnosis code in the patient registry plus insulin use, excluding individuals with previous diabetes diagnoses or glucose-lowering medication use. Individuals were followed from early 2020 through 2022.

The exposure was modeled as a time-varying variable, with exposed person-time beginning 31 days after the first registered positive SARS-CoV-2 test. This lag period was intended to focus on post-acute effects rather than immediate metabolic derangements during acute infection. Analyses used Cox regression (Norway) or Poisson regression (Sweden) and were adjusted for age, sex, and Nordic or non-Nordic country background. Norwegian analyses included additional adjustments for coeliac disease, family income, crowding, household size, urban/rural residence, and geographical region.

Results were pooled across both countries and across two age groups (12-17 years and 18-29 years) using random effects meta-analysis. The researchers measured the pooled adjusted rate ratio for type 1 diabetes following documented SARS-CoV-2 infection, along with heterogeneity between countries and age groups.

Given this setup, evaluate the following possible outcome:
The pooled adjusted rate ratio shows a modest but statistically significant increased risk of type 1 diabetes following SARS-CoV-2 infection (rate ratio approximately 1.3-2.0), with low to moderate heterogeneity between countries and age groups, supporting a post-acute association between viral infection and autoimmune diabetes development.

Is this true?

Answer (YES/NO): NO